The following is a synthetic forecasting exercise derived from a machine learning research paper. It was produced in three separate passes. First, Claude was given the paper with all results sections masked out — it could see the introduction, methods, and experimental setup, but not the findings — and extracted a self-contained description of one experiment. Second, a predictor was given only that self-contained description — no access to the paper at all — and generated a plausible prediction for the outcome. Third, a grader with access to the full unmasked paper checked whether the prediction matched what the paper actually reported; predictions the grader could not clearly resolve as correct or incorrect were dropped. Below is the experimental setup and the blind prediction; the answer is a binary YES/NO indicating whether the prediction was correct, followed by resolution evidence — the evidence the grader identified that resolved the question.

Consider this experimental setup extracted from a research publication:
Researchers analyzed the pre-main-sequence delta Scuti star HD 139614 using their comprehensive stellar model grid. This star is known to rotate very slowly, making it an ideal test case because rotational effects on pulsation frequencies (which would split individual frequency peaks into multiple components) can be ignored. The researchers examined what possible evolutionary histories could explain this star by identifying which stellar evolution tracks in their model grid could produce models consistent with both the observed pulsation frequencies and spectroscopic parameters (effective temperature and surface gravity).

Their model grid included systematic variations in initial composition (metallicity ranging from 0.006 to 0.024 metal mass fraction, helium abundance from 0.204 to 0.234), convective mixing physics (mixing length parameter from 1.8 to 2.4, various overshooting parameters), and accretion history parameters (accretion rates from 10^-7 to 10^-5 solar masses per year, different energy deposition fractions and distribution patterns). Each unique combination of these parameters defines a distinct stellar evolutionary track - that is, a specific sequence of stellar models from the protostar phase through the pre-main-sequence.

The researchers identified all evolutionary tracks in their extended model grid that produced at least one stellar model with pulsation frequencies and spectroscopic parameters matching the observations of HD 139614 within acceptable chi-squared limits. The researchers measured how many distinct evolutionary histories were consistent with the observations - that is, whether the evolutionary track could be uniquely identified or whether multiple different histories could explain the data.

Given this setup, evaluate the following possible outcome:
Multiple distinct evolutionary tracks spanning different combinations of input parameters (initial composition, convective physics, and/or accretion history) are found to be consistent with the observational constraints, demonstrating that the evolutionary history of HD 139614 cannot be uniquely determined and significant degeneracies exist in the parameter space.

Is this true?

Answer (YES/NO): YES